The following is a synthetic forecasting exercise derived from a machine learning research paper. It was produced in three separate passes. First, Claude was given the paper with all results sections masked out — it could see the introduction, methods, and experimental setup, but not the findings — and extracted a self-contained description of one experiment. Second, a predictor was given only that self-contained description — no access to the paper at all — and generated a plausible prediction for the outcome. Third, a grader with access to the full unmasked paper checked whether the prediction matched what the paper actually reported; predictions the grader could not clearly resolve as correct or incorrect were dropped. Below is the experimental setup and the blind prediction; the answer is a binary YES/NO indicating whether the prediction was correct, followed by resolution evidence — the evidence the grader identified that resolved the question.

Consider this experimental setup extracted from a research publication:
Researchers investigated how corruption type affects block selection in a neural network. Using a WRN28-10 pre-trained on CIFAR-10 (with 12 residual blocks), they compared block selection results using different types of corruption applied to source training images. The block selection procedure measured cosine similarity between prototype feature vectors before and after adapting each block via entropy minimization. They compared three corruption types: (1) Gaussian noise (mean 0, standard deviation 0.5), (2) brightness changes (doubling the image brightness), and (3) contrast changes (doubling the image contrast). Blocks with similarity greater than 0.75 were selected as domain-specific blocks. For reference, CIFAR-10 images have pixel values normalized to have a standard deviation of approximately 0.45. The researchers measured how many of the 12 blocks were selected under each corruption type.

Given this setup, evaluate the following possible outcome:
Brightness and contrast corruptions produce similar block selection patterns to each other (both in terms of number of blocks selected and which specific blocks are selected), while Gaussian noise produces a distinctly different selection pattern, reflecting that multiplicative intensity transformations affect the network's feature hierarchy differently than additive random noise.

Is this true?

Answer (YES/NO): NO